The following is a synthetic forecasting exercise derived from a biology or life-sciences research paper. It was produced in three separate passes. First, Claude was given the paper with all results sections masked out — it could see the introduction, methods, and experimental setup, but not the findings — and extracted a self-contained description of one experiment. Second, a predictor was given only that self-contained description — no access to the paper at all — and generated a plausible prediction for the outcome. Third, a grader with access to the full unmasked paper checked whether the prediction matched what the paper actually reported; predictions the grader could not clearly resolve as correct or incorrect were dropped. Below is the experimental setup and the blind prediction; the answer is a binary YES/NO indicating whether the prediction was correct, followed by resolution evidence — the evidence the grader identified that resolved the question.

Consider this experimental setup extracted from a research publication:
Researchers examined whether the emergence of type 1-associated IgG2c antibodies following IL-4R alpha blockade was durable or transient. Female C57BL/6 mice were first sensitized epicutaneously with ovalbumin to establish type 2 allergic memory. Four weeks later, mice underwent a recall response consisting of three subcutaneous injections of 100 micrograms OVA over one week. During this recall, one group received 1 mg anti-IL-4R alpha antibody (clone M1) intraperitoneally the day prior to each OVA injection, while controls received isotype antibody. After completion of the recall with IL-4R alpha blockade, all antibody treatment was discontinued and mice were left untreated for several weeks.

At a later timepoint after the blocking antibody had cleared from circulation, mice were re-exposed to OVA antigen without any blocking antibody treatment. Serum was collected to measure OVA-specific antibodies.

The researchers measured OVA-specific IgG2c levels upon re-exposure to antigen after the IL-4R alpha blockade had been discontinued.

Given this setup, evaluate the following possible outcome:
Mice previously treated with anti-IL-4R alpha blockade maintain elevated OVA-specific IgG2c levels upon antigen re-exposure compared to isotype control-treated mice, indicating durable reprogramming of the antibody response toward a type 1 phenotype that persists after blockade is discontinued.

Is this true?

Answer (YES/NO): YES